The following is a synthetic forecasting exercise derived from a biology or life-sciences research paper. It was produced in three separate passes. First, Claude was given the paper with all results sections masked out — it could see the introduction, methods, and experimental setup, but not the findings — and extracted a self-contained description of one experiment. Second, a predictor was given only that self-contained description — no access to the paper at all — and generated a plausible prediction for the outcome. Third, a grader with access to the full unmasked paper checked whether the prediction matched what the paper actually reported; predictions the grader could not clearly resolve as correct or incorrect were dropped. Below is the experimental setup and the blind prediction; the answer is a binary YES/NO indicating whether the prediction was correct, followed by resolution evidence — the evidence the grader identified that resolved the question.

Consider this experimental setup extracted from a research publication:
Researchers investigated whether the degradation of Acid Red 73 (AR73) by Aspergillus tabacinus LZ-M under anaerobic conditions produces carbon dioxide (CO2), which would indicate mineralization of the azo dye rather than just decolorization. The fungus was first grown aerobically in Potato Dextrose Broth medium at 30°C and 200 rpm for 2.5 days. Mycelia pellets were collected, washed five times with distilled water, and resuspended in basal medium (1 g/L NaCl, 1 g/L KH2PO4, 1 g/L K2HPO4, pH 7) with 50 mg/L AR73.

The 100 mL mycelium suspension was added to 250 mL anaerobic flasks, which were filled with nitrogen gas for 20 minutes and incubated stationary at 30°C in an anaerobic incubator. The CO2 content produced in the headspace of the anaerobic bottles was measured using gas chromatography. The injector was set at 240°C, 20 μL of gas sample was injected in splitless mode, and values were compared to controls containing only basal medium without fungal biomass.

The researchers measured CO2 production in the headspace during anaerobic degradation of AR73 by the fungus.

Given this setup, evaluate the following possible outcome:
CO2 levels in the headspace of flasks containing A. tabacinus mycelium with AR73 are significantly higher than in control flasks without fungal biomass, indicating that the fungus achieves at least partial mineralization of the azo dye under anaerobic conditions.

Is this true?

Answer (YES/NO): YES